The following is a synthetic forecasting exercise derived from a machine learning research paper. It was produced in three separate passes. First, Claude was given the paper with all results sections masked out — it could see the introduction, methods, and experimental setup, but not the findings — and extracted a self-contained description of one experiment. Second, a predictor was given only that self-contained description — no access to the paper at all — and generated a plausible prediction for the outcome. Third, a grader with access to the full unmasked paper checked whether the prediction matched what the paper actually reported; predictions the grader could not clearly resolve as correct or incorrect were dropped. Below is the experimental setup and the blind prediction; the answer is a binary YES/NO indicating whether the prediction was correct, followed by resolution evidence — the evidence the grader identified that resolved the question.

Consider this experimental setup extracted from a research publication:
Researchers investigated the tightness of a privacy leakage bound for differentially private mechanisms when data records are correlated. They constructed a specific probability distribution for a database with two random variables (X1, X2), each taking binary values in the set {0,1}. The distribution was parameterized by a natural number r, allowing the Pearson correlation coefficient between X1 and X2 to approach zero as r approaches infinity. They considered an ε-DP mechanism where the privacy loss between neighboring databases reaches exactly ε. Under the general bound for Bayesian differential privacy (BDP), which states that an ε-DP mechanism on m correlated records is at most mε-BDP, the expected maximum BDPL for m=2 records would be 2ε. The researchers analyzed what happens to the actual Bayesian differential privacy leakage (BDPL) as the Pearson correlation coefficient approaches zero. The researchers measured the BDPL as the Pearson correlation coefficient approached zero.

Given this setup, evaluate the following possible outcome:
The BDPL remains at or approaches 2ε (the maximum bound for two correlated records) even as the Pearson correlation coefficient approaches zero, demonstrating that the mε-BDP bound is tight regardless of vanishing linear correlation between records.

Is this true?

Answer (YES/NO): YES